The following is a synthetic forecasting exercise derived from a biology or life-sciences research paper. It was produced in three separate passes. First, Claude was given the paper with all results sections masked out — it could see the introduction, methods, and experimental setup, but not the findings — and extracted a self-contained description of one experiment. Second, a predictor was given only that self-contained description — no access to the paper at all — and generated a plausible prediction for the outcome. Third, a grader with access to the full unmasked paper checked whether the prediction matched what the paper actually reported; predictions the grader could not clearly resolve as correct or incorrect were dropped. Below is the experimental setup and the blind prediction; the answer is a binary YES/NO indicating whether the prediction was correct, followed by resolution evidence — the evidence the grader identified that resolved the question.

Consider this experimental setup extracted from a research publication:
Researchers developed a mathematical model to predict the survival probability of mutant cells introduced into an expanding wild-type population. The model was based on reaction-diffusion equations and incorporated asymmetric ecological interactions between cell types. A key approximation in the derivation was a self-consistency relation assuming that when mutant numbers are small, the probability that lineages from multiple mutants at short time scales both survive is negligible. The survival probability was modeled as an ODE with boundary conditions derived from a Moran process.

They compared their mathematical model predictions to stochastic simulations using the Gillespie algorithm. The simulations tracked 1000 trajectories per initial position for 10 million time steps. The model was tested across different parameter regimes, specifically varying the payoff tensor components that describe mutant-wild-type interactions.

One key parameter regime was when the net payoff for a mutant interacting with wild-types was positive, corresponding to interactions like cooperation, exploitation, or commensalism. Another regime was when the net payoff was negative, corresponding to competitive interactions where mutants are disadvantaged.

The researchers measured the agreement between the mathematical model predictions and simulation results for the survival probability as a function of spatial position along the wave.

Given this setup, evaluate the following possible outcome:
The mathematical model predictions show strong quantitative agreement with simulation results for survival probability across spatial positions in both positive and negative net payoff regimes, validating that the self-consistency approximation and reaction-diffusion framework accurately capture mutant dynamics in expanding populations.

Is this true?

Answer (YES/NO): NO